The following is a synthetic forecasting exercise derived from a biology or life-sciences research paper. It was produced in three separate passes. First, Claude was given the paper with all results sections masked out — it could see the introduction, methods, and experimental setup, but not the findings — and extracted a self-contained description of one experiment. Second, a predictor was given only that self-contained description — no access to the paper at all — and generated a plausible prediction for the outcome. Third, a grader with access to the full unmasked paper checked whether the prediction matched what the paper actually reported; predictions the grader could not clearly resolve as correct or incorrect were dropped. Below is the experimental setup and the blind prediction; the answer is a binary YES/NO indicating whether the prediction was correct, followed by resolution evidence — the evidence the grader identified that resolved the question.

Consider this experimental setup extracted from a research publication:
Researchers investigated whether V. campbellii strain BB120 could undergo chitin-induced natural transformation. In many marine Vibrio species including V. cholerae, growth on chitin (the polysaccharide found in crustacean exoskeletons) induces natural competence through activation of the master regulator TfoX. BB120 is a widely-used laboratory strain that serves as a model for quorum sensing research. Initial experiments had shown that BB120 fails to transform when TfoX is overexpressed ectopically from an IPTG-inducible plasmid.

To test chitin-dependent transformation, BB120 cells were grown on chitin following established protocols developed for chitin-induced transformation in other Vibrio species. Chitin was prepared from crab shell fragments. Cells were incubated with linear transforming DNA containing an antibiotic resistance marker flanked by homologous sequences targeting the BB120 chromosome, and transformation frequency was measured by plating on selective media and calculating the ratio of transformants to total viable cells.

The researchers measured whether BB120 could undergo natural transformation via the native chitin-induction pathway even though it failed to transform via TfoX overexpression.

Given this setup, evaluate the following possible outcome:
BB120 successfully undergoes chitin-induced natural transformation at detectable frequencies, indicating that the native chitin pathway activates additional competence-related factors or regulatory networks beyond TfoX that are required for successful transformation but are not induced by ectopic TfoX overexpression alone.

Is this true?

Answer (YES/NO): NO